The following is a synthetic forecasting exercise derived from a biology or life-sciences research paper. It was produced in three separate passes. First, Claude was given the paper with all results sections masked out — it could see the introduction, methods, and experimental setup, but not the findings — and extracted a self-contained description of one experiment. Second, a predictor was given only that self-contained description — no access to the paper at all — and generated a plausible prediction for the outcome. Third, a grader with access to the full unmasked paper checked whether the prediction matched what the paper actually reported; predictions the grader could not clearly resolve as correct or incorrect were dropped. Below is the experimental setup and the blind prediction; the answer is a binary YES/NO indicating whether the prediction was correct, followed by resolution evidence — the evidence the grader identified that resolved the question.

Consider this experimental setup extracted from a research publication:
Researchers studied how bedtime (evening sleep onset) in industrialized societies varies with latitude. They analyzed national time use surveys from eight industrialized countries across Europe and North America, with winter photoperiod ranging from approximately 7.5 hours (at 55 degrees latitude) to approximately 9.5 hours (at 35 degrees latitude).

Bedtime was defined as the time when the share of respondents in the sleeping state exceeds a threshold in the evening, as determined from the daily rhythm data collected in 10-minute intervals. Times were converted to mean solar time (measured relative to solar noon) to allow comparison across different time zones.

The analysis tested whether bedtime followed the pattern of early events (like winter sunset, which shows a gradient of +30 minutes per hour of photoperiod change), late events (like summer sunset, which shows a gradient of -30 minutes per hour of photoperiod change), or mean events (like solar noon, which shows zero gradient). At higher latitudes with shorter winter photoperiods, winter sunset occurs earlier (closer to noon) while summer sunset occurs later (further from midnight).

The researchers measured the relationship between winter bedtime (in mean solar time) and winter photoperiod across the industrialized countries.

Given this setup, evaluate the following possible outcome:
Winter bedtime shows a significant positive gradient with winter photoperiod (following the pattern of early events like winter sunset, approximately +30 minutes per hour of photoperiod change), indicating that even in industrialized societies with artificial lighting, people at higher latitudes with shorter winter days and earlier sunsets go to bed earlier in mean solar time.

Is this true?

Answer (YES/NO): NO